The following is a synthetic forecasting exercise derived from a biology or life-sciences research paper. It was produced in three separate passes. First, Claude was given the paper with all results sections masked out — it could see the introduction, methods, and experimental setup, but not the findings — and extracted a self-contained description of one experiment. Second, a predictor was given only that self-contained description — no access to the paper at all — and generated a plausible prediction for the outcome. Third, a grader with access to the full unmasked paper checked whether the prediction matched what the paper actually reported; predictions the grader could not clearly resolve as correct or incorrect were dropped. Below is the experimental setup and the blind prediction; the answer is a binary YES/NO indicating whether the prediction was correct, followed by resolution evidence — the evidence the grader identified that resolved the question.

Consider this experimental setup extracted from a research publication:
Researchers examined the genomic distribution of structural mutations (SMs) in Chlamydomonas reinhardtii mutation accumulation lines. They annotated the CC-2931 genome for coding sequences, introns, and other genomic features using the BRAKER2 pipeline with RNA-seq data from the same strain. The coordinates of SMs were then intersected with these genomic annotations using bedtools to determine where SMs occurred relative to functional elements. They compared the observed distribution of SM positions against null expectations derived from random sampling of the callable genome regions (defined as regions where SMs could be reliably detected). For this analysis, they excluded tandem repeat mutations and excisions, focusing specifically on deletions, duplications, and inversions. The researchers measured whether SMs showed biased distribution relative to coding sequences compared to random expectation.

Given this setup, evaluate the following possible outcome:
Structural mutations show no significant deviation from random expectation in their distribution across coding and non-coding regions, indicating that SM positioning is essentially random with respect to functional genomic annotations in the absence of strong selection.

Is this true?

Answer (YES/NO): NO